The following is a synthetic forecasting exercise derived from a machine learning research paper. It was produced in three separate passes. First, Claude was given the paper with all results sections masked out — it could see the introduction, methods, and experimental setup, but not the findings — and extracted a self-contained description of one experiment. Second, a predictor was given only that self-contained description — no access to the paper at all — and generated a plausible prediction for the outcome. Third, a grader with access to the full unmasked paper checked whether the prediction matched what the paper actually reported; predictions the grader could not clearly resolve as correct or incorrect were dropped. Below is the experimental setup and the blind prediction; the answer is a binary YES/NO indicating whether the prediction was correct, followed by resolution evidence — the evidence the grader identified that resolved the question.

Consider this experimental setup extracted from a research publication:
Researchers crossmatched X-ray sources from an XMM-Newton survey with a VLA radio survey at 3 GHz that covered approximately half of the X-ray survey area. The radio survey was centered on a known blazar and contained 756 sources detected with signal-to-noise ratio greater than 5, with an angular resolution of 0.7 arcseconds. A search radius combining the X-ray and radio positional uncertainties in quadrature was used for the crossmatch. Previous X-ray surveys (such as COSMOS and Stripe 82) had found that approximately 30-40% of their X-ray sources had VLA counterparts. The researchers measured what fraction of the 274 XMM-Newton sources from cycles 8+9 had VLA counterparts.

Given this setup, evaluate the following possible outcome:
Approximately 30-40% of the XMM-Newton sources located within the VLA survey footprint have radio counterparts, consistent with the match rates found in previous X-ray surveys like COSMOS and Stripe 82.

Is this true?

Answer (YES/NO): NO